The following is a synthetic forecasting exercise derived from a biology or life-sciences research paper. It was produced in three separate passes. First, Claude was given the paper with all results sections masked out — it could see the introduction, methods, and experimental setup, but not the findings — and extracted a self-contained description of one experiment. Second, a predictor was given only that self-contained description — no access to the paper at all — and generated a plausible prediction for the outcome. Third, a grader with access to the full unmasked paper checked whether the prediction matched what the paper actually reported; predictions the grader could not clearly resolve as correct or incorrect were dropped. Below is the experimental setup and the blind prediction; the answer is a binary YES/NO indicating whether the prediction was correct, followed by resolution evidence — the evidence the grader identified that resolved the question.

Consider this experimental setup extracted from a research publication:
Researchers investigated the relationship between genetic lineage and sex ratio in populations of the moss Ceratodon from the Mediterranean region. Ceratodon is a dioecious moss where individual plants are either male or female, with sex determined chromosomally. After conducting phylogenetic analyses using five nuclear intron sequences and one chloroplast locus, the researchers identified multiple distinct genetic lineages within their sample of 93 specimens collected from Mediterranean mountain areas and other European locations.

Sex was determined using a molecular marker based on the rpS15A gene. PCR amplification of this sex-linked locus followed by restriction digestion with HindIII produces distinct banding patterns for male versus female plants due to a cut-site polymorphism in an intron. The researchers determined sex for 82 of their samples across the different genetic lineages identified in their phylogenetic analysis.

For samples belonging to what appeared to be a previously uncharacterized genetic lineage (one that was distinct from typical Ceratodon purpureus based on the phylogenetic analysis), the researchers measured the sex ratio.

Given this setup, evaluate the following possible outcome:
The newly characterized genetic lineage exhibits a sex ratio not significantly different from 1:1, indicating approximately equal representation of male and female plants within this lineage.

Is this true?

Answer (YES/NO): NO